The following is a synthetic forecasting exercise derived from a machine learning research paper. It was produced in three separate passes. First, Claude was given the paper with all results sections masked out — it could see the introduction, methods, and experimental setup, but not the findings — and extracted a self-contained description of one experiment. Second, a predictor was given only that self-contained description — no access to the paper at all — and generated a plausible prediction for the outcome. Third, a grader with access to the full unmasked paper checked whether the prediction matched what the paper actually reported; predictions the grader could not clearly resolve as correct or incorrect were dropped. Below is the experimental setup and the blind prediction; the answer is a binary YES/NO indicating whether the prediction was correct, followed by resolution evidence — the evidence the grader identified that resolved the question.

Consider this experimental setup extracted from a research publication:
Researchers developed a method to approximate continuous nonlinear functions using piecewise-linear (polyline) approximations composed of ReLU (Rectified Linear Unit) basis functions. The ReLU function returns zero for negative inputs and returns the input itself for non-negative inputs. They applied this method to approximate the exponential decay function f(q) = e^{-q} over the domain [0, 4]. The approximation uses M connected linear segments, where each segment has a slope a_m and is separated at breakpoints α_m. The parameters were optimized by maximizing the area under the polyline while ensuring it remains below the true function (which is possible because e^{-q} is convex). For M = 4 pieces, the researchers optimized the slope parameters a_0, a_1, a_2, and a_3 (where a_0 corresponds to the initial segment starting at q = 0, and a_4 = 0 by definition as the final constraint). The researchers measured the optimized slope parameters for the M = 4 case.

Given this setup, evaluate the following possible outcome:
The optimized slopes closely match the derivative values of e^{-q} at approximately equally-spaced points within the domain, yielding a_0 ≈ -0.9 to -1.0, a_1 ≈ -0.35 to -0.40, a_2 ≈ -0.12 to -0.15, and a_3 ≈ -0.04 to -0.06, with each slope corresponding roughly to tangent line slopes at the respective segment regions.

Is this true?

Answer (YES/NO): NO